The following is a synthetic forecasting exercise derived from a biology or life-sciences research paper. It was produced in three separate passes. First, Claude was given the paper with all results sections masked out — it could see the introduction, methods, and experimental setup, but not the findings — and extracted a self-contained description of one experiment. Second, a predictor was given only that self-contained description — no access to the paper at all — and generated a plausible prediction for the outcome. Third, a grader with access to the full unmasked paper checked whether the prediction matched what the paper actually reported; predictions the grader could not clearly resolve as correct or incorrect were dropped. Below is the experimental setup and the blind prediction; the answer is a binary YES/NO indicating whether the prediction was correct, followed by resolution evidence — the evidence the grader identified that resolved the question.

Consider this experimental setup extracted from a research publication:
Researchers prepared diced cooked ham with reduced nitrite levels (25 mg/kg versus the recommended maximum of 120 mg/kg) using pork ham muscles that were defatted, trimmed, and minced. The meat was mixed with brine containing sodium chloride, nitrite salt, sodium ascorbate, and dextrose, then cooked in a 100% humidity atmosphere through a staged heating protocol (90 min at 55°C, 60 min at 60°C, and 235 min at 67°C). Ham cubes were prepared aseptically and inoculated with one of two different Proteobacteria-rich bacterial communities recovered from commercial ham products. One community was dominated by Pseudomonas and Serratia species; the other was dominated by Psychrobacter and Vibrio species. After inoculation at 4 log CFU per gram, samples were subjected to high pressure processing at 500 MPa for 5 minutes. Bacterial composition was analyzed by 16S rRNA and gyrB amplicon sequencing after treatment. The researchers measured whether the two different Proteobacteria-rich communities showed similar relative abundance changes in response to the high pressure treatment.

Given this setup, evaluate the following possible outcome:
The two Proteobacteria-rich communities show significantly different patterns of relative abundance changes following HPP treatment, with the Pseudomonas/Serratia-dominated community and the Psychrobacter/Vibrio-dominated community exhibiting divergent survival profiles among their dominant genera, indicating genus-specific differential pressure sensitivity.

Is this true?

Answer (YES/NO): YES